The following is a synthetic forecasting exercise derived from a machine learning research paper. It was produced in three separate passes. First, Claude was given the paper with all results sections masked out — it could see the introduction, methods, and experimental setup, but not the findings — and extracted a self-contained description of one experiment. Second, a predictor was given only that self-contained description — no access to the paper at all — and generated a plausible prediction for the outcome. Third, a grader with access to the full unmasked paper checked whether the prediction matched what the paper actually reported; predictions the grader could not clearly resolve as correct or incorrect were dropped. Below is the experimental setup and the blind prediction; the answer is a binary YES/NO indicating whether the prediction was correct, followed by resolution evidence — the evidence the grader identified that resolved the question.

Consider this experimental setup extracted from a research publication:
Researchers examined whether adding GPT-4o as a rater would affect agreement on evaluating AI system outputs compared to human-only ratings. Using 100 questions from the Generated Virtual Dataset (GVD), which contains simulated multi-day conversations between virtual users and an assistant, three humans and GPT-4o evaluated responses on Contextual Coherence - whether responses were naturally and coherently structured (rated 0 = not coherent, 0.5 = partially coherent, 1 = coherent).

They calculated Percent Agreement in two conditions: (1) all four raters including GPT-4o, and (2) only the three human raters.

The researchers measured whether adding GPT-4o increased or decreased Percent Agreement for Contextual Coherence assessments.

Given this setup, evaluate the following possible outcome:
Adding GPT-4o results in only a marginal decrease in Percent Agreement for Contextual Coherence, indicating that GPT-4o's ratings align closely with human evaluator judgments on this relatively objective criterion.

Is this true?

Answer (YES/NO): YES